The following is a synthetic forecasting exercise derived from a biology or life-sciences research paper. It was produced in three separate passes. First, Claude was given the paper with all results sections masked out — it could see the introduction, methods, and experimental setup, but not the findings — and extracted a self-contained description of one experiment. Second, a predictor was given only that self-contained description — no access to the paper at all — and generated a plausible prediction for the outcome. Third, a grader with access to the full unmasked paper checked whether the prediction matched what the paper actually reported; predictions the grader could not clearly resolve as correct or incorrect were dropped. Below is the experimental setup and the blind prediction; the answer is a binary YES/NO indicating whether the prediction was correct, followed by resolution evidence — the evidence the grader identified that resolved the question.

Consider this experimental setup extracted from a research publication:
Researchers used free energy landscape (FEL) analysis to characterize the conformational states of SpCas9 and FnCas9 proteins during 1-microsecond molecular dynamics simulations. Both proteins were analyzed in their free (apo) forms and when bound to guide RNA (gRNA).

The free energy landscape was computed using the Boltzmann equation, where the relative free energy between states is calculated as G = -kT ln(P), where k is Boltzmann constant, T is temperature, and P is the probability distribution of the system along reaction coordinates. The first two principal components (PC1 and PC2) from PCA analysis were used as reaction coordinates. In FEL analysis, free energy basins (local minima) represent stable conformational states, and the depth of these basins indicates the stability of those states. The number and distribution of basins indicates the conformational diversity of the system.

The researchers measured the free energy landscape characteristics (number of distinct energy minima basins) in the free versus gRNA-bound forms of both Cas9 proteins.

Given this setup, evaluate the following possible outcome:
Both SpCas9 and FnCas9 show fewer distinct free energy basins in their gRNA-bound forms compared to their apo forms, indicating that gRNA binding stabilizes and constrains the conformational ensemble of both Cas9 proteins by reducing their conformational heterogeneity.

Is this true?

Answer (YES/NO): NO